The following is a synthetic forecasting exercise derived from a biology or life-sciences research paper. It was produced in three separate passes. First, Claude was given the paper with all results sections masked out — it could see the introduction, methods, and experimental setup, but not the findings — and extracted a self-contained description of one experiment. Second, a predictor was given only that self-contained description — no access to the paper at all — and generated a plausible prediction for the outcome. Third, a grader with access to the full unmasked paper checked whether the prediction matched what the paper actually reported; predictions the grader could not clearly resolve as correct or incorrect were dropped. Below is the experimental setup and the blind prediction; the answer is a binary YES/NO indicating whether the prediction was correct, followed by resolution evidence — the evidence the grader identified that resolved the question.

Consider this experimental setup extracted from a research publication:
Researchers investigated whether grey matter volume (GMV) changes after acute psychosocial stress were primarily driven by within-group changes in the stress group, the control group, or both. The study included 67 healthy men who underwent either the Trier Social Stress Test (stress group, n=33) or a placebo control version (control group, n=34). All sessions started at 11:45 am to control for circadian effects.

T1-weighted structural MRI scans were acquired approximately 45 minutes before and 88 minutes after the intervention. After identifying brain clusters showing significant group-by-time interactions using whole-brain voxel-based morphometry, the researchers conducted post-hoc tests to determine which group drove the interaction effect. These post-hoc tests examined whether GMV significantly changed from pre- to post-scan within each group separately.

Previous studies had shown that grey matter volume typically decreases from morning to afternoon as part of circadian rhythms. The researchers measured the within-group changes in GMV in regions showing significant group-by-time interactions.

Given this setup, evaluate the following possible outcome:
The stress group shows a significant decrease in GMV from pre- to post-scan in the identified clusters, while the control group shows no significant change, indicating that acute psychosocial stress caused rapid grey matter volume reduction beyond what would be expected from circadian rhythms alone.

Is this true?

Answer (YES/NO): NO